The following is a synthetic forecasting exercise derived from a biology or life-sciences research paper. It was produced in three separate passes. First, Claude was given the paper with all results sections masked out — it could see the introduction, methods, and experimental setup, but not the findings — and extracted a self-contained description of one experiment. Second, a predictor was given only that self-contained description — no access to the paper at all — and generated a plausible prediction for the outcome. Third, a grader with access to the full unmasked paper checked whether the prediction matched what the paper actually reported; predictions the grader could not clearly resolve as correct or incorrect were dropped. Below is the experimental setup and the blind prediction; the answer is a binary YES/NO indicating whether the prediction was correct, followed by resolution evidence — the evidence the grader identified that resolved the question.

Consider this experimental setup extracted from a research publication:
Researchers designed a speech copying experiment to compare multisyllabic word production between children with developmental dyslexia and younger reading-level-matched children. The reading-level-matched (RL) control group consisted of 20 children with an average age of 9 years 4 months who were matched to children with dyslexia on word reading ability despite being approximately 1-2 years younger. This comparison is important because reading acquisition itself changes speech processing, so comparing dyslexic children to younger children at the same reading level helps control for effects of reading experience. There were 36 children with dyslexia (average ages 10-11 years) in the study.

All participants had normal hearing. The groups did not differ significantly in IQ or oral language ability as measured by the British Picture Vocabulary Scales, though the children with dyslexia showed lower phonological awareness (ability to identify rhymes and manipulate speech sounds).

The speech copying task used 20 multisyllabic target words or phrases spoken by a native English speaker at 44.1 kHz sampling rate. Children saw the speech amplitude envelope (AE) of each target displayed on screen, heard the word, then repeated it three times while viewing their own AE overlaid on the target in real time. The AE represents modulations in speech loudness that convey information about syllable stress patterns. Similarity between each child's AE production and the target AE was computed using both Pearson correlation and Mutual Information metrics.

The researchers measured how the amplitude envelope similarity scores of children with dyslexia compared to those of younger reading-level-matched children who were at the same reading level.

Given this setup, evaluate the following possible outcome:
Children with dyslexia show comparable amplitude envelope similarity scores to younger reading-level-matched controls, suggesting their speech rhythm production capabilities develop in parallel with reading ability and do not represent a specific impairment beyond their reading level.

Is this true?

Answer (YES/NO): NO